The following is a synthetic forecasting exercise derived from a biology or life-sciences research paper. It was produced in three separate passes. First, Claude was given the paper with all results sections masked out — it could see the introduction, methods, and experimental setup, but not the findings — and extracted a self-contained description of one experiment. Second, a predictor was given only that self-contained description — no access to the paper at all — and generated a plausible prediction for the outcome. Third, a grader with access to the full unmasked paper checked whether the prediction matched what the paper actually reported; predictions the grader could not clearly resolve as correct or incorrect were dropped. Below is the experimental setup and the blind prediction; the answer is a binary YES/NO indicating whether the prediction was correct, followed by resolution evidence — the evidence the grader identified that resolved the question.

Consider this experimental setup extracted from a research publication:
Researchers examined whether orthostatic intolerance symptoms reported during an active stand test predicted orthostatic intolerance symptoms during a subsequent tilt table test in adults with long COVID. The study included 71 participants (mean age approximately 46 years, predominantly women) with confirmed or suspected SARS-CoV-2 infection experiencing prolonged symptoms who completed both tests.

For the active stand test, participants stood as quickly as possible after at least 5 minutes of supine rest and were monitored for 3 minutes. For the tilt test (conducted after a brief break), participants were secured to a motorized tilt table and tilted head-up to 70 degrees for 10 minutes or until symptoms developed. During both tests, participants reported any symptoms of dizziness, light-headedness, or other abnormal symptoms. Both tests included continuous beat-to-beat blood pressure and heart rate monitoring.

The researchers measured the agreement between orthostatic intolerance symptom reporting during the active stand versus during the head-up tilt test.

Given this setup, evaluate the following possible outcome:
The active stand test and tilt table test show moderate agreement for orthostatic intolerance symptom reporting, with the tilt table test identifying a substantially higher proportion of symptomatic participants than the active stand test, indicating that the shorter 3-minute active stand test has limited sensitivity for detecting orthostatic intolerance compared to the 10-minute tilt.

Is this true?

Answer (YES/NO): NO